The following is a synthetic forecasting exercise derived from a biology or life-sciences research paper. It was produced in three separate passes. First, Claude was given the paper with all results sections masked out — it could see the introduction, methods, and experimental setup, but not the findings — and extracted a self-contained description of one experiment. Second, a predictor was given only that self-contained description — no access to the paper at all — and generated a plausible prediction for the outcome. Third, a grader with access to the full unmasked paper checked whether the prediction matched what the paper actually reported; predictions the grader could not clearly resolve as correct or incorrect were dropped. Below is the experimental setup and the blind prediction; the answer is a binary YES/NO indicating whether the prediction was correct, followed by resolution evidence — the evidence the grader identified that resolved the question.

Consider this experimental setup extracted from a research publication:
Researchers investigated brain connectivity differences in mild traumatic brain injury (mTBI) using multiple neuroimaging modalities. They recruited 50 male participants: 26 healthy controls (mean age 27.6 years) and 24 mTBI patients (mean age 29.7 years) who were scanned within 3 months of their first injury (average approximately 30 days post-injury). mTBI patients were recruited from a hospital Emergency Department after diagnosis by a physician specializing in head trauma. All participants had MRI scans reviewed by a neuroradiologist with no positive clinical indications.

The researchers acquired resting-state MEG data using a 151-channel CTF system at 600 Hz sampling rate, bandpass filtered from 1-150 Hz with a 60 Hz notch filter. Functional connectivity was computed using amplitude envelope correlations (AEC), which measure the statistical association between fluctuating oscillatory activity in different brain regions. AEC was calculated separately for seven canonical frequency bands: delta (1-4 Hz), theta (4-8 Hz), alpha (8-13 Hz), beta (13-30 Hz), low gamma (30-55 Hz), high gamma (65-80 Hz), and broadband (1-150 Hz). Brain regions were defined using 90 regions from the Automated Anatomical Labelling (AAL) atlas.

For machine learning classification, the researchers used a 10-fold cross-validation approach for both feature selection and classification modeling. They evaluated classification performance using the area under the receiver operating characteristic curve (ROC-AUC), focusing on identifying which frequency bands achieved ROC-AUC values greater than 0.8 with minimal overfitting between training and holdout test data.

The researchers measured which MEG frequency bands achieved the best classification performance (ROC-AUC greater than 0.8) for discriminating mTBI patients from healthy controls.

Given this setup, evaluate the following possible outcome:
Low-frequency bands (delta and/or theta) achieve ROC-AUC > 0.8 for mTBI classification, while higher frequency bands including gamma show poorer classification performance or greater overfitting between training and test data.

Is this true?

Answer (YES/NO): NO